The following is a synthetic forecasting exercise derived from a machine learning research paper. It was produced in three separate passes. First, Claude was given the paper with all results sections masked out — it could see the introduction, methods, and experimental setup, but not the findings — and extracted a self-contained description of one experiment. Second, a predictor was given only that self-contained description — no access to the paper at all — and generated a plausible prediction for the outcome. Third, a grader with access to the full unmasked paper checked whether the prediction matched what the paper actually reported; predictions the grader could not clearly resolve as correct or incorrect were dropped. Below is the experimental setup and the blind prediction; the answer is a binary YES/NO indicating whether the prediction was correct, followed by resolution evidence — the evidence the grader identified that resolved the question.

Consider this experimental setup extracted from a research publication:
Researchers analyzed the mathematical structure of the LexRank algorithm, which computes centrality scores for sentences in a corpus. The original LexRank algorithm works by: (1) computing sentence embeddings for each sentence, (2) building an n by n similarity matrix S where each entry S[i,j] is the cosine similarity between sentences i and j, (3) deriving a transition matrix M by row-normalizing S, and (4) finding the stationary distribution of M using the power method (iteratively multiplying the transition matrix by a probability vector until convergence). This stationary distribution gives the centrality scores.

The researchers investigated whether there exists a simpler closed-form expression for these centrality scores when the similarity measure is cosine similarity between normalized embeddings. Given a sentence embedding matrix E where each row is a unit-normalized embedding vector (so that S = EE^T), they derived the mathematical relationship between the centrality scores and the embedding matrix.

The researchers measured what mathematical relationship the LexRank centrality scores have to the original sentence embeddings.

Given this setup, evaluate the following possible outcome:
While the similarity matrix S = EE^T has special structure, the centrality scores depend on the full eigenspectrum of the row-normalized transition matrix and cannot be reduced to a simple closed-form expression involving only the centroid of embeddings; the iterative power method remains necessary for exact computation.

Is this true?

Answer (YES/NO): NO